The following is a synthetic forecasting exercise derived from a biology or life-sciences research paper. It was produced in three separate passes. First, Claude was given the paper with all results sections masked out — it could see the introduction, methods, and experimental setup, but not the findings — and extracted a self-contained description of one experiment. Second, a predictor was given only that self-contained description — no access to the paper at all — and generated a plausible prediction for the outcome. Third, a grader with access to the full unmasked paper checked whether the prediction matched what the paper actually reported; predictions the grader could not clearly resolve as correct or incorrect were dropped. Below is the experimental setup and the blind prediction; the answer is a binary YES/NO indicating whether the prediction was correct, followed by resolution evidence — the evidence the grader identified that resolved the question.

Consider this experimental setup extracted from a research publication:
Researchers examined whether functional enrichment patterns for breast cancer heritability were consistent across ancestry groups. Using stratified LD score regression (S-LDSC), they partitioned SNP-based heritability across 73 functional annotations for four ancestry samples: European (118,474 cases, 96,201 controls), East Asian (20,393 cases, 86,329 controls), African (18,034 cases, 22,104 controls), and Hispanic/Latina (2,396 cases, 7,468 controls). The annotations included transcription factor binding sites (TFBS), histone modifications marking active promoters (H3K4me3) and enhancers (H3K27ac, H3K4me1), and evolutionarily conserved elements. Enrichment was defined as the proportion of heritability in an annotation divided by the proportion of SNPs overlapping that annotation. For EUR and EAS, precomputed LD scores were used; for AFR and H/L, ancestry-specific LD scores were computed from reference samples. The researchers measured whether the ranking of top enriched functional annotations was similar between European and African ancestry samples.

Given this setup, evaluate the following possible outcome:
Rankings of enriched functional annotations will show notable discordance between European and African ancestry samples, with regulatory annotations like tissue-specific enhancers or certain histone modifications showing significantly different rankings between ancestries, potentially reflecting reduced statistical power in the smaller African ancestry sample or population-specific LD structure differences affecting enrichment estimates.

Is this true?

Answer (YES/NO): NO